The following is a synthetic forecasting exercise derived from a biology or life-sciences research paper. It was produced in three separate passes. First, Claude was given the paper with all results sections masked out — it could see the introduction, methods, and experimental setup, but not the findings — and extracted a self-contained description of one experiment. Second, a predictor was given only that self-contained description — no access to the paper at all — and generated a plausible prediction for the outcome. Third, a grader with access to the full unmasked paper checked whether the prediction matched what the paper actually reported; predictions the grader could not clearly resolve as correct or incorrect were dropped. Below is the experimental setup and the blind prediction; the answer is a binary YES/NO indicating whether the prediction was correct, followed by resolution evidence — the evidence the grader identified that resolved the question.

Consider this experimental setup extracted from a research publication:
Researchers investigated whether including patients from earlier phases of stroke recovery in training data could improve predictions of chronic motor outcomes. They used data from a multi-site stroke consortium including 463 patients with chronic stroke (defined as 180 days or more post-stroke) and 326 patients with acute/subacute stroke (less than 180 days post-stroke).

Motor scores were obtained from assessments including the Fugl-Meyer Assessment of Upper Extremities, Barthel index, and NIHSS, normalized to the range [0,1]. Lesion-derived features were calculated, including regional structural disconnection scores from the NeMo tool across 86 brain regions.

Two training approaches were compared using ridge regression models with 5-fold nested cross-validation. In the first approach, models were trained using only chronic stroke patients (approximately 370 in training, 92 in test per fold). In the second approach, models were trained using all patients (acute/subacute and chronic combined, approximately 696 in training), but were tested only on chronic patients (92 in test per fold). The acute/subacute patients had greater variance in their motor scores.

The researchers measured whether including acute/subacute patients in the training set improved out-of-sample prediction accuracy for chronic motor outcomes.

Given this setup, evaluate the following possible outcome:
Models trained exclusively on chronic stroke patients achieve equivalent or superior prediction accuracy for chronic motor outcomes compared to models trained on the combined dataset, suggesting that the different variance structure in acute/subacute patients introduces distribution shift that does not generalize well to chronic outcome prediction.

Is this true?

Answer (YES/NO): NO